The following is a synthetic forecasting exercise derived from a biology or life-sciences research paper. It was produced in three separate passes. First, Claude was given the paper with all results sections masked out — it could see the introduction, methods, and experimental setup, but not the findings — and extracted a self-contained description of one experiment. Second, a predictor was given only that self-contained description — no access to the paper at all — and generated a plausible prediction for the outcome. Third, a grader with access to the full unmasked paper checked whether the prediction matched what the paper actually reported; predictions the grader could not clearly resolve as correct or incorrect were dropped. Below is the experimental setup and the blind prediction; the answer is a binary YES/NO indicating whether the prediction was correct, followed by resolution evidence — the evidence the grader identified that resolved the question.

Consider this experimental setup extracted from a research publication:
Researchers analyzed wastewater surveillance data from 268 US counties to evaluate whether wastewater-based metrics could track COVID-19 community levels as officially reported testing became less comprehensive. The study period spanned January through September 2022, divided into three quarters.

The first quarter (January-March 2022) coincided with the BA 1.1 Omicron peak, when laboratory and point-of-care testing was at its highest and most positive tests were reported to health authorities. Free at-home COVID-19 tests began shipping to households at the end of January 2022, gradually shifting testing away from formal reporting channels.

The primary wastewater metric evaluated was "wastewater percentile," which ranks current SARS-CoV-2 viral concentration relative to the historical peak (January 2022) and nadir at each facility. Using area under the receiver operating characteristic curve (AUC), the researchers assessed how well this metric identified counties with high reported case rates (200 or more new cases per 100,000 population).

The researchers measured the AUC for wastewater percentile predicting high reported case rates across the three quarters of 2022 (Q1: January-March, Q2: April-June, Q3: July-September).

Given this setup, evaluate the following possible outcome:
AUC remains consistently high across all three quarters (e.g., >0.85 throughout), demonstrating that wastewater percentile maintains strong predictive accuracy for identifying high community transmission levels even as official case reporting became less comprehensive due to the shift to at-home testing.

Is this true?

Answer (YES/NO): NO